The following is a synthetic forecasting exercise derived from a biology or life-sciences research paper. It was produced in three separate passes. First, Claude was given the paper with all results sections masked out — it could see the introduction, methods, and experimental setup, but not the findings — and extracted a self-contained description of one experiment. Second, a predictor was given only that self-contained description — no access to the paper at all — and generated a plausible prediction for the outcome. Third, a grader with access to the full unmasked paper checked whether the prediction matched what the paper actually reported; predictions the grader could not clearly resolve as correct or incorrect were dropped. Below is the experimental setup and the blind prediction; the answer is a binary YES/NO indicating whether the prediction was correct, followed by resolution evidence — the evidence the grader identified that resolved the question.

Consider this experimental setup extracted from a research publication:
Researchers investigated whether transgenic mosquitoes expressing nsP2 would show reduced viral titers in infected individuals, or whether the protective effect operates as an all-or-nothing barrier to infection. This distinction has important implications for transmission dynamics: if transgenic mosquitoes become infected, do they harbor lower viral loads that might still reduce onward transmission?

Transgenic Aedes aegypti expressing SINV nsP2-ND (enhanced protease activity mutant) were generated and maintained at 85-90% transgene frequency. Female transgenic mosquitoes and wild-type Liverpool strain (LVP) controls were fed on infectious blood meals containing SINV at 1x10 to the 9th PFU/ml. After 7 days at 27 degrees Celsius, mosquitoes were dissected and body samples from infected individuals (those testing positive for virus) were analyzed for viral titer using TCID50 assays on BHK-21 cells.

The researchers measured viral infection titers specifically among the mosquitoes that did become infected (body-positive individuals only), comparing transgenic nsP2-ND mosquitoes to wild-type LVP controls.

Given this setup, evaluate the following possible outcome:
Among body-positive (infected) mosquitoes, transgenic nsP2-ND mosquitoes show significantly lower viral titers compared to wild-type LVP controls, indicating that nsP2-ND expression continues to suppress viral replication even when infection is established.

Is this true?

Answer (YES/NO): YES